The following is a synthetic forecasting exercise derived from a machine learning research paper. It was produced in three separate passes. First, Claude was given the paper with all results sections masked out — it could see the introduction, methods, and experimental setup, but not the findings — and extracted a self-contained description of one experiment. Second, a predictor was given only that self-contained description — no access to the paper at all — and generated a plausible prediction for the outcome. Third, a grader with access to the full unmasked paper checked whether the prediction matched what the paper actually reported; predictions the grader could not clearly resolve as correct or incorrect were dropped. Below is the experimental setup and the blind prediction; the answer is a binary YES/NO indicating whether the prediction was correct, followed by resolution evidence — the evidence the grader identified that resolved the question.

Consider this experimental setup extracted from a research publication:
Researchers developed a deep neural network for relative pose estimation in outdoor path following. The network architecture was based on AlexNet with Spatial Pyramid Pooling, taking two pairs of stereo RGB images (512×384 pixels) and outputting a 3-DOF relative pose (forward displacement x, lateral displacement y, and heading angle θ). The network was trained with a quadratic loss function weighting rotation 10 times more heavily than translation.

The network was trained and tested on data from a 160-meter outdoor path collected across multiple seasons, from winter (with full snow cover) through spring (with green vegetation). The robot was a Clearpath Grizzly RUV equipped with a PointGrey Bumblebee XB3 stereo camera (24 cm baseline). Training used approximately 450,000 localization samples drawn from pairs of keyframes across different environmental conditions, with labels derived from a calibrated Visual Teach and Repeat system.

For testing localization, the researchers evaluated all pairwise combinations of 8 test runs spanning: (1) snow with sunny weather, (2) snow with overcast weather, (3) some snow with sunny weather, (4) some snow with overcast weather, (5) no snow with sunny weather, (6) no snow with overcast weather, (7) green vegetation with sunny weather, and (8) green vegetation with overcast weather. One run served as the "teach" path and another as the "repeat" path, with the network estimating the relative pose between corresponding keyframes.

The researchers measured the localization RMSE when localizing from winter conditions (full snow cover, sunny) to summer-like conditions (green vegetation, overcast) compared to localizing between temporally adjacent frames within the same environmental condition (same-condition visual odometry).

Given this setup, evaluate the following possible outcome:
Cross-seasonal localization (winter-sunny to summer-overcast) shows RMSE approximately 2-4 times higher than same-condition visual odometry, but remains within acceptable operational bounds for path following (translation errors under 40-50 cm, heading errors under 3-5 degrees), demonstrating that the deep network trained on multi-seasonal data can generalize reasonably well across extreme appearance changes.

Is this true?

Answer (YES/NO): NO